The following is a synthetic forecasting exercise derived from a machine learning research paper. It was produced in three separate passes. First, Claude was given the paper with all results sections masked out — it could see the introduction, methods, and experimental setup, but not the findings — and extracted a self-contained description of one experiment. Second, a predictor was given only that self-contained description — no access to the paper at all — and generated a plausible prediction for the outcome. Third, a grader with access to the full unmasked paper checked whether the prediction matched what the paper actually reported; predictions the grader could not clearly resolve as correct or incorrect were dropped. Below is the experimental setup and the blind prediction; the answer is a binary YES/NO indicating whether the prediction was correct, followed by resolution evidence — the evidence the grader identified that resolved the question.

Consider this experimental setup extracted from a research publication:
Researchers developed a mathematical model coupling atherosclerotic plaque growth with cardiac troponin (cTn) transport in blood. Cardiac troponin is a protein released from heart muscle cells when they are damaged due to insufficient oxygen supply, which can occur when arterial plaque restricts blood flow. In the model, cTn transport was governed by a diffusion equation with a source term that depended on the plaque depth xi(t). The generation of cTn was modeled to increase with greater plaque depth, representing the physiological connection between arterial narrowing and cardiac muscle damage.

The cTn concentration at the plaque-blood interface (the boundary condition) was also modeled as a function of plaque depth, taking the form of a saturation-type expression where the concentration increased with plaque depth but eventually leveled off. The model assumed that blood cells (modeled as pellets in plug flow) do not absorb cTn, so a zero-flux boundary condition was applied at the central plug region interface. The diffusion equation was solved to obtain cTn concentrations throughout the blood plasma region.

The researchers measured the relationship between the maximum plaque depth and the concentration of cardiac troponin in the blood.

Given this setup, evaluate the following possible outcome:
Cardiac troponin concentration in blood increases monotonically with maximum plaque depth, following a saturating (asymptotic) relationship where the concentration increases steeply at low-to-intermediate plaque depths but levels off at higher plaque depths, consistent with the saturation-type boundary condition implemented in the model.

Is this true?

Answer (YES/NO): NO